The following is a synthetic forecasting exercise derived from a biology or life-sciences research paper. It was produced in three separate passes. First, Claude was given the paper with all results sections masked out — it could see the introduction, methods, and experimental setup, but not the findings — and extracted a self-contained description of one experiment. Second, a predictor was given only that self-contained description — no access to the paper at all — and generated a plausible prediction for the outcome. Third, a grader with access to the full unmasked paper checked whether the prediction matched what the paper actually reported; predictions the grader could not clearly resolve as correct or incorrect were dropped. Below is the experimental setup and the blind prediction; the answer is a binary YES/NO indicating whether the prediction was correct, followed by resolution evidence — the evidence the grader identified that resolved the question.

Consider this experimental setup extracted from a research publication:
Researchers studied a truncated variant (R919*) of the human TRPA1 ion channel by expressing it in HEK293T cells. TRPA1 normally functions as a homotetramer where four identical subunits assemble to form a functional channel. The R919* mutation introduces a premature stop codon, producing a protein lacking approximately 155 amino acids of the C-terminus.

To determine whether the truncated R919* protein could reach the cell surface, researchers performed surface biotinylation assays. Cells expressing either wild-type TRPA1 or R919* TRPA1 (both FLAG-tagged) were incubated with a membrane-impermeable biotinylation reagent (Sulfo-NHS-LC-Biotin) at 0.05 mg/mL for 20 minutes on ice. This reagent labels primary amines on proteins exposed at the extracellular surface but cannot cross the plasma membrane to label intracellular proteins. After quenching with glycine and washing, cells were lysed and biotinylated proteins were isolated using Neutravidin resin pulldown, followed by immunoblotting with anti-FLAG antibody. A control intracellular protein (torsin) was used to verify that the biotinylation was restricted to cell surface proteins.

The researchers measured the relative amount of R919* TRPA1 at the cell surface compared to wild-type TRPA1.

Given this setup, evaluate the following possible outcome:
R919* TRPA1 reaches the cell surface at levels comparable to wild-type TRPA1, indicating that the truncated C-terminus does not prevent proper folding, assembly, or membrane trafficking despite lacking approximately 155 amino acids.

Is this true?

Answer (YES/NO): NO